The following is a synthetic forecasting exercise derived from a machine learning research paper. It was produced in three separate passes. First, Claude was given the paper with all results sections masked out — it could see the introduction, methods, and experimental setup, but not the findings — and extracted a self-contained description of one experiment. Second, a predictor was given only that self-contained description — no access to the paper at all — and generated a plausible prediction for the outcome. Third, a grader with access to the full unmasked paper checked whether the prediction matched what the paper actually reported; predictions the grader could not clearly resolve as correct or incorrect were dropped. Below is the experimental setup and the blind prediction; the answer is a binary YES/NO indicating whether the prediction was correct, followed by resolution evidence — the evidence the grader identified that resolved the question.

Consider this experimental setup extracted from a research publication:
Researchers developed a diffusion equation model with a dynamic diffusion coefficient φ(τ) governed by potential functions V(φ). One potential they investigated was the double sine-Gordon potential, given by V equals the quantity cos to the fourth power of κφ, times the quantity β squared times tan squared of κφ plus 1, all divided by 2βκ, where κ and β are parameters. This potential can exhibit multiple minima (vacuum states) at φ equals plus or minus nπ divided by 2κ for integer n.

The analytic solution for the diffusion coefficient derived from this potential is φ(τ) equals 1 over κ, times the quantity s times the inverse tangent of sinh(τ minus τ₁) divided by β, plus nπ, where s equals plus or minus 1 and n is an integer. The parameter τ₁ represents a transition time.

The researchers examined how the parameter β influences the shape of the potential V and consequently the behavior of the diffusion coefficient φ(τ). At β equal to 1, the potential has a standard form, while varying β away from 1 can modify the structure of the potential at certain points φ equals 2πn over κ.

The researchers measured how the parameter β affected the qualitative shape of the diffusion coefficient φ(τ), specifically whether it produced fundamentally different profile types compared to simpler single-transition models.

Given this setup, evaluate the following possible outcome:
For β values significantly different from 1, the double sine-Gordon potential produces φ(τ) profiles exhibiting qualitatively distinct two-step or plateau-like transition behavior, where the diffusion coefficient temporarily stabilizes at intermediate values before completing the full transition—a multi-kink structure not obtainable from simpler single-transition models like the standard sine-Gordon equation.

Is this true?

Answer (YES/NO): YES